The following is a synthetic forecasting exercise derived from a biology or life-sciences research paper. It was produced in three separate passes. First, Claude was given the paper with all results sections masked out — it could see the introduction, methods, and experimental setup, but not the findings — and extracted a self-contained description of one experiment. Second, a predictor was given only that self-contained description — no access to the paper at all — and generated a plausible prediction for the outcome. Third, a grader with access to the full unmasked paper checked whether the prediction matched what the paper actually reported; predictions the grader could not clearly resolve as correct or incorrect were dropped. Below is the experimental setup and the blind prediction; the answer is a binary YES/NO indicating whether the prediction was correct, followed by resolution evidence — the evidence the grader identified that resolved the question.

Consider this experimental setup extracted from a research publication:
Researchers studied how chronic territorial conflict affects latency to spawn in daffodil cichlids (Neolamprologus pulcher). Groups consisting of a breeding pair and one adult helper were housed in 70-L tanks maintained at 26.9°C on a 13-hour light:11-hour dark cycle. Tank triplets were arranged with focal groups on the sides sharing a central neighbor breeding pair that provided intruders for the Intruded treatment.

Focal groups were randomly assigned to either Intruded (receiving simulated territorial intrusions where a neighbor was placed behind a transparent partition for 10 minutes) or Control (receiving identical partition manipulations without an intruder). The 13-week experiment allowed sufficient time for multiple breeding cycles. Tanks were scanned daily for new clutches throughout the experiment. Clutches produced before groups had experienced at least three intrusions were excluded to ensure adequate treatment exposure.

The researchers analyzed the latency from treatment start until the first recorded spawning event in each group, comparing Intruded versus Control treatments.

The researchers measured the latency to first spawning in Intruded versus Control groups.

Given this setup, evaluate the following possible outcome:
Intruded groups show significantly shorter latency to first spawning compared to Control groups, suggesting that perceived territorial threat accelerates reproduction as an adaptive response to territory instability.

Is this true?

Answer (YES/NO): NO